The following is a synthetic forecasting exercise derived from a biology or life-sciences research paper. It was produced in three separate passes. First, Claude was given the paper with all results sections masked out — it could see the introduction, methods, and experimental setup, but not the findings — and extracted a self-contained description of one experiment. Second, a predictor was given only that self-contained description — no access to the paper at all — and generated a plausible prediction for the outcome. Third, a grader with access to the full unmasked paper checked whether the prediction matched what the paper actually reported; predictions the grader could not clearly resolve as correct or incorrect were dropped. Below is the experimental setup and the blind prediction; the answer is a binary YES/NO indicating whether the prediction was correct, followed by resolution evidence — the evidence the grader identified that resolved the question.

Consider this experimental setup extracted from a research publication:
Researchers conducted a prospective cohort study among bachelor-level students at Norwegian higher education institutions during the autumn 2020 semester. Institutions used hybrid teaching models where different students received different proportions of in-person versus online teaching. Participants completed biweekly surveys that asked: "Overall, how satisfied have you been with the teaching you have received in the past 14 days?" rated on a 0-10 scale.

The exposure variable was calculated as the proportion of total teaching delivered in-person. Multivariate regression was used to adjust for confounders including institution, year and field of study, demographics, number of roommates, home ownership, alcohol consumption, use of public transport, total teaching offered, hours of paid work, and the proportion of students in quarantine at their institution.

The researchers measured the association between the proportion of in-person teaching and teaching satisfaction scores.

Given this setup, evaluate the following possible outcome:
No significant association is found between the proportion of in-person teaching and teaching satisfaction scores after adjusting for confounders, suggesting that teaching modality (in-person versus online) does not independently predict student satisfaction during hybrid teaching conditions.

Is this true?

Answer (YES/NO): NO